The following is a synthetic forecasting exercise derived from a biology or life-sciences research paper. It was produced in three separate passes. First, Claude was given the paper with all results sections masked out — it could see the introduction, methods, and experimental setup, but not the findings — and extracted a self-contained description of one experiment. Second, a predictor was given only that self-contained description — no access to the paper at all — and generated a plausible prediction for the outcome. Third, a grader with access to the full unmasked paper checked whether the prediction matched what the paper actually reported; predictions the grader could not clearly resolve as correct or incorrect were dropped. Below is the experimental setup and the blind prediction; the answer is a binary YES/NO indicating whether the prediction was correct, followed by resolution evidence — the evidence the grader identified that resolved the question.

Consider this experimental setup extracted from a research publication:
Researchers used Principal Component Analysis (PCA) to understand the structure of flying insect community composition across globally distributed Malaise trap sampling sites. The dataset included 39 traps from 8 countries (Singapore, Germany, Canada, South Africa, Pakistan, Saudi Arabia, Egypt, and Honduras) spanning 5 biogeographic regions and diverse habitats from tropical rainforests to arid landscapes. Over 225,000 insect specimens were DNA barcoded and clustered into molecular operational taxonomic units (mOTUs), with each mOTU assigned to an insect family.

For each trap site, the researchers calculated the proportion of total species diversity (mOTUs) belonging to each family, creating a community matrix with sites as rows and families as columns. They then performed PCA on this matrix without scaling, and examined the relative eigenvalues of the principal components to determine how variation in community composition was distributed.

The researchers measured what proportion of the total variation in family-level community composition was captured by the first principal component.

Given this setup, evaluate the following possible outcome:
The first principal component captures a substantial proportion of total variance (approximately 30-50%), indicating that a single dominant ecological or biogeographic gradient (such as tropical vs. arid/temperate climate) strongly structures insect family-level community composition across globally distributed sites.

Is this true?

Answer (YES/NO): NO